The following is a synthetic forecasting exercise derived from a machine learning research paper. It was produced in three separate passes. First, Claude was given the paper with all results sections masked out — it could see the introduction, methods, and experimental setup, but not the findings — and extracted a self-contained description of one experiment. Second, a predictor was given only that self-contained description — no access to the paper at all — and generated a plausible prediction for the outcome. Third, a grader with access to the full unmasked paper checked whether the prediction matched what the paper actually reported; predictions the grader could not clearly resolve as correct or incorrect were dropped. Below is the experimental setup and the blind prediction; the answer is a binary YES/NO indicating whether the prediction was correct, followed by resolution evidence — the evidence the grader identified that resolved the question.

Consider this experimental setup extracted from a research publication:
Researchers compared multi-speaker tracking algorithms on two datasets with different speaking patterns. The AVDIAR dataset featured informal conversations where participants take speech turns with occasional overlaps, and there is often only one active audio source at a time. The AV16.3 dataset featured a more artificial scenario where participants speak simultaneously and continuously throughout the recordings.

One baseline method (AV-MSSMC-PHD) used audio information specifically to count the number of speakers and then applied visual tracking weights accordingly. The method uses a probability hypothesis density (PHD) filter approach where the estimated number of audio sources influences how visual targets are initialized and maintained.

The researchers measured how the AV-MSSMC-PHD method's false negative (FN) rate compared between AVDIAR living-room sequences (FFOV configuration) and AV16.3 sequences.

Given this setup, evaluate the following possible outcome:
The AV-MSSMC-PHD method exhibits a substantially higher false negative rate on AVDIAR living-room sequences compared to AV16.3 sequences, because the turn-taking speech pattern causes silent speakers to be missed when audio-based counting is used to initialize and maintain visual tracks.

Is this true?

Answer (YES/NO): YES